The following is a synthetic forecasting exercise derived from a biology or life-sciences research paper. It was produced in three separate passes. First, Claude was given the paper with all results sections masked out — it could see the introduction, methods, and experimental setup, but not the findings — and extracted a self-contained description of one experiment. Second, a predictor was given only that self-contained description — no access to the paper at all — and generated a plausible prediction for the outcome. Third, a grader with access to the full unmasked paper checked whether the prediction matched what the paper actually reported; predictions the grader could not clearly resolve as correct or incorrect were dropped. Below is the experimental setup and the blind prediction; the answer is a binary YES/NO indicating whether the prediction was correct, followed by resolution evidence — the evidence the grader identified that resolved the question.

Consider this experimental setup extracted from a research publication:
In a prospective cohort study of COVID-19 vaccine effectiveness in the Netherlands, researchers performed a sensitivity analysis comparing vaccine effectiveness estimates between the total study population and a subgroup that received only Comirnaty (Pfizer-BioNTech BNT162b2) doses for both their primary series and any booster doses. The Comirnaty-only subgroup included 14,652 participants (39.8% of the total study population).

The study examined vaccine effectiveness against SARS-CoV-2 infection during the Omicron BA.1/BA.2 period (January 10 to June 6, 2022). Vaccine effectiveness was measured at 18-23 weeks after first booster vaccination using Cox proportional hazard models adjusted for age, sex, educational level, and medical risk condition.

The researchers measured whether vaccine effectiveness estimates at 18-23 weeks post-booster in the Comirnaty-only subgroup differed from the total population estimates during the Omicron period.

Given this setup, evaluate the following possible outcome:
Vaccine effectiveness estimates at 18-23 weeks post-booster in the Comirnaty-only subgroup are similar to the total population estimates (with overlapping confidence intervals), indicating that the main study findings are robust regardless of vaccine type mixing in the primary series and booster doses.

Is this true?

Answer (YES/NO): NO